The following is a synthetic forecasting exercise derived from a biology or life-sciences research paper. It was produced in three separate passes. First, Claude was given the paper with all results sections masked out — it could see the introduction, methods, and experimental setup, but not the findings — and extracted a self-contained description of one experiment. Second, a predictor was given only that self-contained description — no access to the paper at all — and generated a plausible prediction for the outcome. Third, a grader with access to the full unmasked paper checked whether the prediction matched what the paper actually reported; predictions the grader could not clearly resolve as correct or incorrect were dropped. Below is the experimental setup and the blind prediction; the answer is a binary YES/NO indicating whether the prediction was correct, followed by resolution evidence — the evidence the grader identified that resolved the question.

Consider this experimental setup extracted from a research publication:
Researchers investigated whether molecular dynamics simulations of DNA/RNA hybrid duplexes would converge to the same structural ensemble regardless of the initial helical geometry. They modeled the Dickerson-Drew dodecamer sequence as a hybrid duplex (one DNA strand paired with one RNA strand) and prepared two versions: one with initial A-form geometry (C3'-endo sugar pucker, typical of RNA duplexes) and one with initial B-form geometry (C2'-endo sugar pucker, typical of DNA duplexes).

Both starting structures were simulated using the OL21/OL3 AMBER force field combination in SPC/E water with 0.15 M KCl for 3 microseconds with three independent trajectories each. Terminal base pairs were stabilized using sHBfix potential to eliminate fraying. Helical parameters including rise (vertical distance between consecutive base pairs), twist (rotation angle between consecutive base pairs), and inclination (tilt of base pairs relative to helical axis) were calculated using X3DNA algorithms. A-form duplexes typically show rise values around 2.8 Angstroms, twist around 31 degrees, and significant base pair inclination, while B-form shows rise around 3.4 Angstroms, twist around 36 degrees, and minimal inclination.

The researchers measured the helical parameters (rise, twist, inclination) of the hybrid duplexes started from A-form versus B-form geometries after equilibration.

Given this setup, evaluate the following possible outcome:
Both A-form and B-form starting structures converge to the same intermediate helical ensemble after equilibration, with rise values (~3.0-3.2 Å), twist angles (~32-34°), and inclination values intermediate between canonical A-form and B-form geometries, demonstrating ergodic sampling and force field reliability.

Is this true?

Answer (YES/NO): NO